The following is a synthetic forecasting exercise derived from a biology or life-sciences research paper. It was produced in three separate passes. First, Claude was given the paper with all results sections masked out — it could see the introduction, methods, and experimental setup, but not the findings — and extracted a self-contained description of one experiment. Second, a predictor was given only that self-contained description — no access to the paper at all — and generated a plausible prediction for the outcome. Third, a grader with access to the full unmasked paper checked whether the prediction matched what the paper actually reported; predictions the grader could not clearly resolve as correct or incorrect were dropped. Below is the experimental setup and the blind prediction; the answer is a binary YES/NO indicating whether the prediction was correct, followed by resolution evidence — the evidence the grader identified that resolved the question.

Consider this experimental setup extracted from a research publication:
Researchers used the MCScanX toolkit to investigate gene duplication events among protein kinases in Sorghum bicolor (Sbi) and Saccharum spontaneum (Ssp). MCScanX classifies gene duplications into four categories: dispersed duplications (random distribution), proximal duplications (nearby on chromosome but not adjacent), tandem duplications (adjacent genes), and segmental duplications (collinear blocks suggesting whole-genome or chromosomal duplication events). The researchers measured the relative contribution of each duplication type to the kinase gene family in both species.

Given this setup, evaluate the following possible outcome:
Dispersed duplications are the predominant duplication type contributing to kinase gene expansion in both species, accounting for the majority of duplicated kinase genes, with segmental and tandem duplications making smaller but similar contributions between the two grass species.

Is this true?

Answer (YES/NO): NO